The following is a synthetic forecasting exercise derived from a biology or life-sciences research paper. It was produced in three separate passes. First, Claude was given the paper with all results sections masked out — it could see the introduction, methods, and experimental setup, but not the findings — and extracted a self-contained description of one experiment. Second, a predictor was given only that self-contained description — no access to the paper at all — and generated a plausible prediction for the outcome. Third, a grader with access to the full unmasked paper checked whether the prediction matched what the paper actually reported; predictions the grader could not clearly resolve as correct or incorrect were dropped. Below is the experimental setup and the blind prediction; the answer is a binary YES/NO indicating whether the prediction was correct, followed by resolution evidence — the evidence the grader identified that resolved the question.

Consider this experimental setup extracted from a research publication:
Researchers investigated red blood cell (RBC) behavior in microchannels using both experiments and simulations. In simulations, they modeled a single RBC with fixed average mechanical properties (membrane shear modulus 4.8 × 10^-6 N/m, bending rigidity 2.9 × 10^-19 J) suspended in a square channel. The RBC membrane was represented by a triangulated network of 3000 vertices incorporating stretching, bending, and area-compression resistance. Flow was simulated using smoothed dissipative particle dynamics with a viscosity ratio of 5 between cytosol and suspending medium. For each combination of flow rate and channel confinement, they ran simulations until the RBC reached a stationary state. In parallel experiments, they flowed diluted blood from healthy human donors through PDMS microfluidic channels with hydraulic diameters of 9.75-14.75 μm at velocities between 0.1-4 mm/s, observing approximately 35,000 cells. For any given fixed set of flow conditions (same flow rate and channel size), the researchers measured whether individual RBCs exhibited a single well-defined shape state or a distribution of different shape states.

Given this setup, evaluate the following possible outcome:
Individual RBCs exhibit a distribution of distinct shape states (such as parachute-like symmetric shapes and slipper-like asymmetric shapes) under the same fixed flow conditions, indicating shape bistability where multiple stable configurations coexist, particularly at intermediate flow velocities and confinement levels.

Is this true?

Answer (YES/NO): NO